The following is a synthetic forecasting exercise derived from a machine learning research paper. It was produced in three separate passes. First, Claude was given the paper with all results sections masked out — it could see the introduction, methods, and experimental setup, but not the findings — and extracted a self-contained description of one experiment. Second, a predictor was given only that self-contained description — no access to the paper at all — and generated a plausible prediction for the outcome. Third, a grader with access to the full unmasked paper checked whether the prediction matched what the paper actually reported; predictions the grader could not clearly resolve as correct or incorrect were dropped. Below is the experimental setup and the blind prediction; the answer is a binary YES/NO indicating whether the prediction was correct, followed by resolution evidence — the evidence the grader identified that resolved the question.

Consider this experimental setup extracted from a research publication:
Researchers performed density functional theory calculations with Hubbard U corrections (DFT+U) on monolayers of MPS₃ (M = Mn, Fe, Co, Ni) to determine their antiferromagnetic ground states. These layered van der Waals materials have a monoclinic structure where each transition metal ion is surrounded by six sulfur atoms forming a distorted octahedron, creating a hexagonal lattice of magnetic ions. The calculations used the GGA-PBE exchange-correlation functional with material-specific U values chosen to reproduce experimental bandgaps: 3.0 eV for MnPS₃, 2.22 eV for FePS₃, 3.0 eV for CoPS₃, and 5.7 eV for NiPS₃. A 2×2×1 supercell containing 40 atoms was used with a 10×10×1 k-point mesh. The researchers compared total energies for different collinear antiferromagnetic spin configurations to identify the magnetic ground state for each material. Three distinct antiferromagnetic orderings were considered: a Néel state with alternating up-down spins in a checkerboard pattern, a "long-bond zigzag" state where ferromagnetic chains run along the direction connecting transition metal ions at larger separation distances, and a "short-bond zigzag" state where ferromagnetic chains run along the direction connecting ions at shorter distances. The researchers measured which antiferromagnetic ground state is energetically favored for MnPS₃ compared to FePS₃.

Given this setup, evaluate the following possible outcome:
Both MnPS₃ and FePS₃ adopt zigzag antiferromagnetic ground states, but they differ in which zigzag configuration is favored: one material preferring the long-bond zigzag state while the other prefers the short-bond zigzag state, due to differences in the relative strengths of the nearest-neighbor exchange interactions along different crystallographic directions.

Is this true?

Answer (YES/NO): NO